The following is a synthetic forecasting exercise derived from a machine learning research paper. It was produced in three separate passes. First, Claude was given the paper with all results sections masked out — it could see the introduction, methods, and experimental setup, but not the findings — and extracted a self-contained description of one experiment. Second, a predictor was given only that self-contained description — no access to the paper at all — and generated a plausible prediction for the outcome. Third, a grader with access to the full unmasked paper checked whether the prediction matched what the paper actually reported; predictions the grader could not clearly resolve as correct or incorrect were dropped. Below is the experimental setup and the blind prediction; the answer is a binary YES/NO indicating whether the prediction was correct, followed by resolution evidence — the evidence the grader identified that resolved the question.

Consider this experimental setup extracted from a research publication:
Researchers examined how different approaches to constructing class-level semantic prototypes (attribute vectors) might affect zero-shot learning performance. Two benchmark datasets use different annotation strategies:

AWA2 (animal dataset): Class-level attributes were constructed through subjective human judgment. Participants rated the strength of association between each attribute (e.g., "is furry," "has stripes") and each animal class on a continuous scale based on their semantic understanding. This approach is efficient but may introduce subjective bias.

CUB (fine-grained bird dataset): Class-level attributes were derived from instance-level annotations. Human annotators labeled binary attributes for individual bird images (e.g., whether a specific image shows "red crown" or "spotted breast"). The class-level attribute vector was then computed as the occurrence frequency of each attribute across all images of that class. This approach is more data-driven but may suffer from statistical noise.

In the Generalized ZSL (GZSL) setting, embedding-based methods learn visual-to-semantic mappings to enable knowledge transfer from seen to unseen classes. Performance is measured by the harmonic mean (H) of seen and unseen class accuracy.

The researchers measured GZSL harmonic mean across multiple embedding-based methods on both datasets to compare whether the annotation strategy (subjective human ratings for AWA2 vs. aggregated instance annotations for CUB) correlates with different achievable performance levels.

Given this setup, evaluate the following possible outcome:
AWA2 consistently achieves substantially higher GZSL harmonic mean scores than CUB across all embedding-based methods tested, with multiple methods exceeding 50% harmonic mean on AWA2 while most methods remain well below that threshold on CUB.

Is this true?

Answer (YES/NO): NO